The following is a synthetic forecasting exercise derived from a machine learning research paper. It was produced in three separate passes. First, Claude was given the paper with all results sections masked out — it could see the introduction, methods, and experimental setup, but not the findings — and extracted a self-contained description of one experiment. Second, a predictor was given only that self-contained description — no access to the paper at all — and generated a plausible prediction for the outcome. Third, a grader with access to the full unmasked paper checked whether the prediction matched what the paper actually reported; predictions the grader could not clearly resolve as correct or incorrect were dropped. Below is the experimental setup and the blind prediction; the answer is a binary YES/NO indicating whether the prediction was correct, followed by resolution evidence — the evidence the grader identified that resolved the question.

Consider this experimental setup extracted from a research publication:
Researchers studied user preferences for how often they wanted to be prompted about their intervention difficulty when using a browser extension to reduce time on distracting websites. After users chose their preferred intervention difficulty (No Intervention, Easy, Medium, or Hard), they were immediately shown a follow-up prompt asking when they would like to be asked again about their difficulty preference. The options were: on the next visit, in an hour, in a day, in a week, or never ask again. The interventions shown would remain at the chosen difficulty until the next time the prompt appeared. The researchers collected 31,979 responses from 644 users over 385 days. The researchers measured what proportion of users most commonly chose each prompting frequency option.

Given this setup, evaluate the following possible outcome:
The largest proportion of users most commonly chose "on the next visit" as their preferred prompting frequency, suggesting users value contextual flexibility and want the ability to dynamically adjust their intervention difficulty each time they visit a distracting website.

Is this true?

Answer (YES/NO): YES